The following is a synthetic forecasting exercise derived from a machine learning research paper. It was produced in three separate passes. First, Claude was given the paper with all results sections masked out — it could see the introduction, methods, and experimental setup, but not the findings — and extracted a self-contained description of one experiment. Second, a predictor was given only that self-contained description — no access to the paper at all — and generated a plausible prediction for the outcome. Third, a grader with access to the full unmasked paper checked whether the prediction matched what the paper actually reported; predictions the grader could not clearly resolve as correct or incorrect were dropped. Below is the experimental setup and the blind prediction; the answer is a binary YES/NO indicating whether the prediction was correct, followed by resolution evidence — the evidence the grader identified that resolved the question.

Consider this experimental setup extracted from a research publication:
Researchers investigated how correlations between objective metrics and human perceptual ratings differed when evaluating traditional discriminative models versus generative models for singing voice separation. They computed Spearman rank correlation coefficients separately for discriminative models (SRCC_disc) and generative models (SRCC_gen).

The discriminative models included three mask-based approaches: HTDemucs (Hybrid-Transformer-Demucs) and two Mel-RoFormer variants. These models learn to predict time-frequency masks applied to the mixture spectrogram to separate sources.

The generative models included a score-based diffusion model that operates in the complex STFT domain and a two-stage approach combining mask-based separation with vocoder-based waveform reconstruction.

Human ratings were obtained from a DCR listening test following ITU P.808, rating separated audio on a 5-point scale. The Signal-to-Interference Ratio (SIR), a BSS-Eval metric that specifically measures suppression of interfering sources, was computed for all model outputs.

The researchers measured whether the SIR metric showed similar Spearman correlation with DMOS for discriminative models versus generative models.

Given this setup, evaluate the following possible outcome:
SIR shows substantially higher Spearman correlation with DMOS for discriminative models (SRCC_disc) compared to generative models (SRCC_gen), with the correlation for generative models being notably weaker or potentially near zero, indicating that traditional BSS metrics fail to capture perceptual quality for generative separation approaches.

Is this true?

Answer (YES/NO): YES